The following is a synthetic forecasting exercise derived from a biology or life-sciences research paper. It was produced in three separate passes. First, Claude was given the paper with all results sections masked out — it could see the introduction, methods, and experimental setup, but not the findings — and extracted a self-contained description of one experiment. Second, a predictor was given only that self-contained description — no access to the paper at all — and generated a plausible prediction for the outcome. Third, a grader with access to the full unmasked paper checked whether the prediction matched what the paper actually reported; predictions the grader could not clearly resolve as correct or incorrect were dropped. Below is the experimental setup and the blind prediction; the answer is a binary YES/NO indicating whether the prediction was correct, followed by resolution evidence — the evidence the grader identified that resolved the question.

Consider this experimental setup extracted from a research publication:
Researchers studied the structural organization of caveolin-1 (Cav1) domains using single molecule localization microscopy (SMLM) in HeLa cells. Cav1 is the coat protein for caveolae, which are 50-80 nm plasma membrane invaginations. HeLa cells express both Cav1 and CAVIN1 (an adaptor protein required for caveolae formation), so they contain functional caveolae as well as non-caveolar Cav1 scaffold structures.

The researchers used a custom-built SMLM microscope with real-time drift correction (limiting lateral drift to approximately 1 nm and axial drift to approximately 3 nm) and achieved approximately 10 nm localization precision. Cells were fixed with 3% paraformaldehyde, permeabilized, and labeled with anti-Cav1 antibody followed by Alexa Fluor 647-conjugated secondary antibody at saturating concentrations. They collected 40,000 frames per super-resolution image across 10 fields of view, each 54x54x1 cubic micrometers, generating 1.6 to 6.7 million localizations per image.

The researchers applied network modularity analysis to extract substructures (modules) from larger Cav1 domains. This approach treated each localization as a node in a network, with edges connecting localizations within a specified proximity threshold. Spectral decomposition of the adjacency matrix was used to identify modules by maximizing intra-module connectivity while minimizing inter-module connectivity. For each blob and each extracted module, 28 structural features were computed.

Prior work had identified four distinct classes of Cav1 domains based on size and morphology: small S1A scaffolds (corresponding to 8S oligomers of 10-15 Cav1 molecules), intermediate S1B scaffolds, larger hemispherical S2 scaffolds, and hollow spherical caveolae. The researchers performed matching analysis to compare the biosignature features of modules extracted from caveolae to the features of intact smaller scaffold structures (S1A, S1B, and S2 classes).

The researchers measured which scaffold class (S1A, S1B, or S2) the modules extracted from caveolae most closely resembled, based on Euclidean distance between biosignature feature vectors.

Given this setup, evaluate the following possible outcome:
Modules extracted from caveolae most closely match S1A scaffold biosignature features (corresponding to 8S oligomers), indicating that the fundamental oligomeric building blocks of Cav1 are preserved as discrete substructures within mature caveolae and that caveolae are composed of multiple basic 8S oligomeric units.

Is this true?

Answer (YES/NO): NO